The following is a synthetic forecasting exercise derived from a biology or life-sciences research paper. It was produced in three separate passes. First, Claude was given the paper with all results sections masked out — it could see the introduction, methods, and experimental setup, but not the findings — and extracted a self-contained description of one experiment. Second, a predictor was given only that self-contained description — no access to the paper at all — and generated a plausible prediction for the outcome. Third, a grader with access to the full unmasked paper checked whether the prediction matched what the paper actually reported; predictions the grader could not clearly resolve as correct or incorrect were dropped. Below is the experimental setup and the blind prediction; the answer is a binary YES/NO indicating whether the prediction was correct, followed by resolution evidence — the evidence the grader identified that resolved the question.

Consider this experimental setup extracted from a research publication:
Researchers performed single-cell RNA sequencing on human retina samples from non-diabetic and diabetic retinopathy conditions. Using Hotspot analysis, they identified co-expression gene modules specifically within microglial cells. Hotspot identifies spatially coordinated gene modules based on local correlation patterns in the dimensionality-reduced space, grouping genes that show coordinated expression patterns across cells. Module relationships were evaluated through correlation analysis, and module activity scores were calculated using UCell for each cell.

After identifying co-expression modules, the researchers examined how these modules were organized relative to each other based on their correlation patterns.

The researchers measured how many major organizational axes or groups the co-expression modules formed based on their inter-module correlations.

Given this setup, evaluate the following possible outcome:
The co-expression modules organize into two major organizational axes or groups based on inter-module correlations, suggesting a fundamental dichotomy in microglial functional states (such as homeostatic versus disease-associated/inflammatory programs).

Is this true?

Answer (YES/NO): YES